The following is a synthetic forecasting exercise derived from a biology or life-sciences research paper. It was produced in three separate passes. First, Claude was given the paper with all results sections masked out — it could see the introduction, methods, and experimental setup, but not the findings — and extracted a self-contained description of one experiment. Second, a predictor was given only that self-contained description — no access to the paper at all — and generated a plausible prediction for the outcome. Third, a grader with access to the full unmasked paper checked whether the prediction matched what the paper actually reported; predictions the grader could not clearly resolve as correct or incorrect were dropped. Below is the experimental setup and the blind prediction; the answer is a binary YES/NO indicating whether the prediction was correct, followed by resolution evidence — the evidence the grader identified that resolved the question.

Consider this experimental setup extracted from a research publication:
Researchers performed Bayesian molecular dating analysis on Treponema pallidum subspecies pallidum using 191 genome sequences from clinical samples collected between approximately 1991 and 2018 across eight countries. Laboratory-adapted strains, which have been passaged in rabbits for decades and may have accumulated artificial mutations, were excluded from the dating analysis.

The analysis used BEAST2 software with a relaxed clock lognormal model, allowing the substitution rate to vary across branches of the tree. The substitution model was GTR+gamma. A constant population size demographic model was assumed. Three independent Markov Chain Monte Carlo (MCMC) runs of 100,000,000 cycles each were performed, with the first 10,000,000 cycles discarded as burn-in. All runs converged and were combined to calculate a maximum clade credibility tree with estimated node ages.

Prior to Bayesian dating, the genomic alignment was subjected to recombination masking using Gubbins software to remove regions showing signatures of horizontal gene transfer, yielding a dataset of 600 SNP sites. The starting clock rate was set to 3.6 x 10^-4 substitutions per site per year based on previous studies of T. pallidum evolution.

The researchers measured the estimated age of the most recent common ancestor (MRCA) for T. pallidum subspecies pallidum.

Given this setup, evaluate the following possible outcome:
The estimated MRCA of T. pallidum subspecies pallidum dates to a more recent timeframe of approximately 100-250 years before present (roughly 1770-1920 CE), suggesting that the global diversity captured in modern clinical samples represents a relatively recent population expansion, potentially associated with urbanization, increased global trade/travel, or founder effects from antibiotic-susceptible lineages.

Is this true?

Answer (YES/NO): NO